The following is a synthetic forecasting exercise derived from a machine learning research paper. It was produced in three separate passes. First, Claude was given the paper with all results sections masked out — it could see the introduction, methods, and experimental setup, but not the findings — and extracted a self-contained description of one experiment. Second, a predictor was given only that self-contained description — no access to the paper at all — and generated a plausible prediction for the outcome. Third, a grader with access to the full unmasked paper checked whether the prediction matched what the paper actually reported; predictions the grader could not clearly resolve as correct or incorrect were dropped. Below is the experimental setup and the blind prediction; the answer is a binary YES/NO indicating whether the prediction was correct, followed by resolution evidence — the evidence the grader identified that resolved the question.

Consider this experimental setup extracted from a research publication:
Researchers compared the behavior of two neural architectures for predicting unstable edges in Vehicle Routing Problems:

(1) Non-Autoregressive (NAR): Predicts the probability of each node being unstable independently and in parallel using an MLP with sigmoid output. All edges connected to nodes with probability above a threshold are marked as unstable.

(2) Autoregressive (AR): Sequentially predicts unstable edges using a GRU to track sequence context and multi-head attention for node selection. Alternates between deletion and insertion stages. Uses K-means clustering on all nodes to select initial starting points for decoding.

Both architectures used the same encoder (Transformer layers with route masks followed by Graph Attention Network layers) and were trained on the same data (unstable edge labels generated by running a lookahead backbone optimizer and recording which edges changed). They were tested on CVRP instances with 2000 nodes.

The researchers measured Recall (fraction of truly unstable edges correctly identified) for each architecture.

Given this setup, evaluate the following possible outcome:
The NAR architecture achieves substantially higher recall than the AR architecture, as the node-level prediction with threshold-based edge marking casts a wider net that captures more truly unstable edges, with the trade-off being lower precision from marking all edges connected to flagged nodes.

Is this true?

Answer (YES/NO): YES